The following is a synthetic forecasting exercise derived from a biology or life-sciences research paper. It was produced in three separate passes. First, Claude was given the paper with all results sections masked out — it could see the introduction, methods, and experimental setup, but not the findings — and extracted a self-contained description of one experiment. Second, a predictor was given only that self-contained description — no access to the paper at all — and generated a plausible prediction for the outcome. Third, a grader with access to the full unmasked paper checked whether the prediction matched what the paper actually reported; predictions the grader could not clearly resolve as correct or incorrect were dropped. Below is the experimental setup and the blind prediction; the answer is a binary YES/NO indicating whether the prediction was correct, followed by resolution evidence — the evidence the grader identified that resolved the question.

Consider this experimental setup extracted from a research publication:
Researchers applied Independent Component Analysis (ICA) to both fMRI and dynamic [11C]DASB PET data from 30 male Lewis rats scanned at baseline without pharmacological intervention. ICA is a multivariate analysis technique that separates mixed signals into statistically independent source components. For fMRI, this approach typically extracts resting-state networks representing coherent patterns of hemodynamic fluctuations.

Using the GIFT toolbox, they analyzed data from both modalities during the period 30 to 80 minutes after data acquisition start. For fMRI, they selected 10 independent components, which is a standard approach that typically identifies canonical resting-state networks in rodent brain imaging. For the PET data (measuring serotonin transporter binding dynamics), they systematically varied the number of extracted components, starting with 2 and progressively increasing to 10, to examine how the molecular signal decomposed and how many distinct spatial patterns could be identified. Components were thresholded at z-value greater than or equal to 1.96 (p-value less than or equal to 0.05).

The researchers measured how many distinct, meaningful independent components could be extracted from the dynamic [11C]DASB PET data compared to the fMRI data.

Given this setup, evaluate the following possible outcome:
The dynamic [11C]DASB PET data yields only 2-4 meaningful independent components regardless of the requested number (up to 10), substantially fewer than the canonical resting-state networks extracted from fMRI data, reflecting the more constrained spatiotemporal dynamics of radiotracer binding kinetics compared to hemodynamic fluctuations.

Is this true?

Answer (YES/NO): NO